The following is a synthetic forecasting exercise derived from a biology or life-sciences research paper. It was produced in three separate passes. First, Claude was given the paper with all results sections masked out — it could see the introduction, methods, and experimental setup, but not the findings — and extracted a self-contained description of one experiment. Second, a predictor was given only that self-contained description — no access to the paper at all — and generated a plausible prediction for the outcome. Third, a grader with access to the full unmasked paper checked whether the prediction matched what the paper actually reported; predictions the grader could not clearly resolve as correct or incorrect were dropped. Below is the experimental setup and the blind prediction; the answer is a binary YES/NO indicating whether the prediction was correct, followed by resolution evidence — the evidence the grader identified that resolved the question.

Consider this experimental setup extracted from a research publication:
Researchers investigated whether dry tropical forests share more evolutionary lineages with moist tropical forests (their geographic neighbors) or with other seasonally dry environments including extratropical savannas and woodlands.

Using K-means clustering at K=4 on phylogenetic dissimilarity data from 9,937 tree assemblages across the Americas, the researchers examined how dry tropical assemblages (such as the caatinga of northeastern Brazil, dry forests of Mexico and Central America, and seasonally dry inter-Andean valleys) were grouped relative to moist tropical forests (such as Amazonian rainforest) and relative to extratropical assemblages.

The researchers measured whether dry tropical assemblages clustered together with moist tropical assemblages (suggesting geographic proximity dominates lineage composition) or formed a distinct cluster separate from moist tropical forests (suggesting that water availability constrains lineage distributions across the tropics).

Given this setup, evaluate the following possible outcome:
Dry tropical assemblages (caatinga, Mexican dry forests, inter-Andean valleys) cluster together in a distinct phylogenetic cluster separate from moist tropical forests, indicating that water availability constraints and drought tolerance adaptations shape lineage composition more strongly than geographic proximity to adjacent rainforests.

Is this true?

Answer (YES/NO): YES